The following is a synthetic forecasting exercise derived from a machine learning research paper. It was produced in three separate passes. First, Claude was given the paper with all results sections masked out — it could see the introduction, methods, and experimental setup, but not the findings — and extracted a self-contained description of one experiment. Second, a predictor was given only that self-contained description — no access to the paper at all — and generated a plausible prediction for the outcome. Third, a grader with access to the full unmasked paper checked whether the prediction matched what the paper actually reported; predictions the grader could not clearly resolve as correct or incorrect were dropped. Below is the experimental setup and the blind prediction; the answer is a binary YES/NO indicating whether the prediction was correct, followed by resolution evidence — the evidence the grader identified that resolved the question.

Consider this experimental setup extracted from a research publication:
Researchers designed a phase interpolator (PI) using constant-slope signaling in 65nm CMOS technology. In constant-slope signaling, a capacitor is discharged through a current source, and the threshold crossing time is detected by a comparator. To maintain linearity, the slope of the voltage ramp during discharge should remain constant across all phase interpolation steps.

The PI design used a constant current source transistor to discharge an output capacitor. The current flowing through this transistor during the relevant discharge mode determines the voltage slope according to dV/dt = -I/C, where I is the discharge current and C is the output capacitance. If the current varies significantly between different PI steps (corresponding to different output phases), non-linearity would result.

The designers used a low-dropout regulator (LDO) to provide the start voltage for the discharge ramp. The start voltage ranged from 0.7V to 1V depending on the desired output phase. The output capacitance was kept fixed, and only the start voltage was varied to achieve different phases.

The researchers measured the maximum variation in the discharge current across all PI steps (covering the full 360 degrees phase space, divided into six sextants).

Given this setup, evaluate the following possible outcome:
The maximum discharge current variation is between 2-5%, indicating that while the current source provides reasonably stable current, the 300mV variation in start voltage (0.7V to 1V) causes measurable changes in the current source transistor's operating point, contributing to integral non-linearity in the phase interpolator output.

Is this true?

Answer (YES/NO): YES